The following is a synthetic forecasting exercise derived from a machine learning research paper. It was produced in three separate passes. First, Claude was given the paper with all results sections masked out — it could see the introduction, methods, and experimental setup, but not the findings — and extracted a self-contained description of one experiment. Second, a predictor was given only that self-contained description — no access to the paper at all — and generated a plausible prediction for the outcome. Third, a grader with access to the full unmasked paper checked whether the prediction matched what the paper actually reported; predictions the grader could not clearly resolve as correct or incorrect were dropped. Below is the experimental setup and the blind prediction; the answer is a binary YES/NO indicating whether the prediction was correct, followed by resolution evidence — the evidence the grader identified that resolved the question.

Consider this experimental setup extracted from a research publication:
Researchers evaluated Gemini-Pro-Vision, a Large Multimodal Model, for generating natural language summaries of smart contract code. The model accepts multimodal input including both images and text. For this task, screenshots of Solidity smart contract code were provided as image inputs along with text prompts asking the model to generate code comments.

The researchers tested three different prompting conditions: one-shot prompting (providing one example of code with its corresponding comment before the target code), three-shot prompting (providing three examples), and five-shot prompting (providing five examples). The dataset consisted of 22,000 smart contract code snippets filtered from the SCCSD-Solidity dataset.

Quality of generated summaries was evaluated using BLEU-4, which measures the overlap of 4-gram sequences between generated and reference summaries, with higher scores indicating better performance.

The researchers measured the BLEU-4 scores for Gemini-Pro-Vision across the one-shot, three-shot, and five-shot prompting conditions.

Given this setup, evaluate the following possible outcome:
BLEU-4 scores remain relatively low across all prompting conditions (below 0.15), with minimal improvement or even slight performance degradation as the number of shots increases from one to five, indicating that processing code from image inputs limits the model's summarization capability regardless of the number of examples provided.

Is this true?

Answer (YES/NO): NO